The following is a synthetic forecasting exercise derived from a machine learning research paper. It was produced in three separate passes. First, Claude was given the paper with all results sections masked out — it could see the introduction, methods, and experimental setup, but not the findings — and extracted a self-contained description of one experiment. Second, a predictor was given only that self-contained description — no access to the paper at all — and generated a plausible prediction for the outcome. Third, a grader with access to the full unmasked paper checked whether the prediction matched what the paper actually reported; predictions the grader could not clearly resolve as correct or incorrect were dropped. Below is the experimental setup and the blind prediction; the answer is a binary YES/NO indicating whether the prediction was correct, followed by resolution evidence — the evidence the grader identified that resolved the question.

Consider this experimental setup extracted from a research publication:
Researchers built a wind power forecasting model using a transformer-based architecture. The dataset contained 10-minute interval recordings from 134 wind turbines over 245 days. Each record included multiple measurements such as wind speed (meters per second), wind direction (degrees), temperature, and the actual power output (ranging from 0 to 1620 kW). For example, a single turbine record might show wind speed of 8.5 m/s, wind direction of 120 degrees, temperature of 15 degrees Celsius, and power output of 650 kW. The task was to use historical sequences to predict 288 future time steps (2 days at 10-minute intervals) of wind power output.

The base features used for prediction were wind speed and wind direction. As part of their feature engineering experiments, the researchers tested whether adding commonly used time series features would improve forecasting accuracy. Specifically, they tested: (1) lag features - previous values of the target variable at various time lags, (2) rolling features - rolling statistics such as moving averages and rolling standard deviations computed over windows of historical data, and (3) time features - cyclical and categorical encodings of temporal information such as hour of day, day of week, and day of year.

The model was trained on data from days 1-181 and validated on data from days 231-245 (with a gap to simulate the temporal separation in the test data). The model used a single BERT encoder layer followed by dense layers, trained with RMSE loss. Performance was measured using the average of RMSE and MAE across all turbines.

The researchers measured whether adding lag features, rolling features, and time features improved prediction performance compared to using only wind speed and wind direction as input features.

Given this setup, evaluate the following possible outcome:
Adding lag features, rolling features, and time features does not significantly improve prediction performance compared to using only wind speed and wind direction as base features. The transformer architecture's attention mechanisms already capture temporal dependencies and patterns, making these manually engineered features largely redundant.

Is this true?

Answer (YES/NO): YES